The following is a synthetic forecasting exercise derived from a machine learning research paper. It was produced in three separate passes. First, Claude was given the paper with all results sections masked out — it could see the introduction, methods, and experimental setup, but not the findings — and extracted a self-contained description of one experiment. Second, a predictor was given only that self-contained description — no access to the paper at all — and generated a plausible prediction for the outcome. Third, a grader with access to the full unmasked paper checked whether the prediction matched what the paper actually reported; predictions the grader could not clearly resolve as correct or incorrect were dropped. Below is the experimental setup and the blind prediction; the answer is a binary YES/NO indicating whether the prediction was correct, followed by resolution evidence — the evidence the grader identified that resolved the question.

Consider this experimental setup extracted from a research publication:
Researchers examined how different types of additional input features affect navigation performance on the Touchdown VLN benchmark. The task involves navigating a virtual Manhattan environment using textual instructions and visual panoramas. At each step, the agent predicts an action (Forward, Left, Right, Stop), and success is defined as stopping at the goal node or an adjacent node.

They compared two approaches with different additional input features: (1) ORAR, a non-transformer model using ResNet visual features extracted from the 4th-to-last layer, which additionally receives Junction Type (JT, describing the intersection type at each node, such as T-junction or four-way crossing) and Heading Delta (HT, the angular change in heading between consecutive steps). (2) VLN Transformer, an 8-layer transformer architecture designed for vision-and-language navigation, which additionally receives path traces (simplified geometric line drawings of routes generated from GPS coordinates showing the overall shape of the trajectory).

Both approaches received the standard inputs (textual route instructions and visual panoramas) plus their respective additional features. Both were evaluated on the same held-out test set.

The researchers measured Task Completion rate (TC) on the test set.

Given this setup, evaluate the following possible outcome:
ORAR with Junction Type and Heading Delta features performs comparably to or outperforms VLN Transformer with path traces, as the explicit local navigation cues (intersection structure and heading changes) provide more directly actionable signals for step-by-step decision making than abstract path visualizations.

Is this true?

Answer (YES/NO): YES